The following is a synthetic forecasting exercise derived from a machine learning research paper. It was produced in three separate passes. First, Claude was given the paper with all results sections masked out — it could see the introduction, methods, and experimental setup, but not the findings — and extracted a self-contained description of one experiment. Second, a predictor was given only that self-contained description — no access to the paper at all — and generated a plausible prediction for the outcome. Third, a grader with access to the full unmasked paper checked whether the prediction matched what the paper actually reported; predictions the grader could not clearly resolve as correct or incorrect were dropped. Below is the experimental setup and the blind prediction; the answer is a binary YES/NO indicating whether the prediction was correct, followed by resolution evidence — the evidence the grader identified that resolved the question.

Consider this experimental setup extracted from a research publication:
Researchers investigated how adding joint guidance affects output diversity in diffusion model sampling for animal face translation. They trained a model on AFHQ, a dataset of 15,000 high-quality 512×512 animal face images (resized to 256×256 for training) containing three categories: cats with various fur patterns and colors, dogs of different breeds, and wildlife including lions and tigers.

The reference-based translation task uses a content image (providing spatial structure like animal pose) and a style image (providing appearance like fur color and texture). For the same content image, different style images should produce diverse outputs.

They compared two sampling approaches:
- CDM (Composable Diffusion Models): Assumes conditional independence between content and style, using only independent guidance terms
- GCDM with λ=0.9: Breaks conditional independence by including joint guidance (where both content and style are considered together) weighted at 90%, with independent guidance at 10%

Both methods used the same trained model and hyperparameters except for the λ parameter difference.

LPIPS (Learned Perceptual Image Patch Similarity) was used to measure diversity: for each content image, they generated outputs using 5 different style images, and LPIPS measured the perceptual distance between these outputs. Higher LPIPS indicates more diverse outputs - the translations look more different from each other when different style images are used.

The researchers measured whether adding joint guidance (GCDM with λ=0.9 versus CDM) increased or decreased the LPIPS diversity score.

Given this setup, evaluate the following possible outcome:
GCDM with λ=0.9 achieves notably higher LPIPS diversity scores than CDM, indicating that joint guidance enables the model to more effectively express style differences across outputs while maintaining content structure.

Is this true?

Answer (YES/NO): NO